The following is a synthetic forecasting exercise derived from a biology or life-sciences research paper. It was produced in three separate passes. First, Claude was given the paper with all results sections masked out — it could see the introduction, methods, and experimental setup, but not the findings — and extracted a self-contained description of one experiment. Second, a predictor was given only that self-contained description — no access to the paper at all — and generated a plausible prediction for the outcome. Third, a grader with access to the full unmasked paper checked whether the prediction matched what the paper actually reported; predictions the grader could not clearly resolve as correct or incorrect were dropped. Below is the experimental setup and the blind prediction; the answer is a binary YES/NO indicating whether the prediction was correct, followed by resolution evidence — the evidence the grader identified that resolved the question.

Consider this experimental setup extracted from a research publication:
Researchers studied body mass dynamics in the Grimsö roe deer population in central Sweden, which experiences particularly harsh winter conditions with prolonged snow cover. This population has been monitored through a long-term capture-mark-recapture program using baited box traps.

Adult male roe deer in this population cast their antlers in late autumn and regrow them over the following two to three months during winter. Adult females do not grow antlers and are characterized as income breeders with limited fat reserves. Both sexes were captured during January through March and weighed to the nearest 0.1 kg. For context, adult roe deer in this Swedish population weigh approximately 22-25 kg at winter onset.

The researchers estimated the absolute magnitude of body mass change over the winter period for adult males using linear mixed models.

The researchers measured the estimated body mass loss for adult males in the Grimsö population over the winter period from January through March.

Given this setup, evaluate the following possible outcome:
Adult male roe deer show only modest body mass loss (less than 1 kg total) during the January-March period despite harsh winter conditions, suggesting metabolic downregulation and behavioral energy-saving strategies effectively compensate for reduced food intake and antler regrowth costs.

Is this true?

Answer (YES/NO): NO